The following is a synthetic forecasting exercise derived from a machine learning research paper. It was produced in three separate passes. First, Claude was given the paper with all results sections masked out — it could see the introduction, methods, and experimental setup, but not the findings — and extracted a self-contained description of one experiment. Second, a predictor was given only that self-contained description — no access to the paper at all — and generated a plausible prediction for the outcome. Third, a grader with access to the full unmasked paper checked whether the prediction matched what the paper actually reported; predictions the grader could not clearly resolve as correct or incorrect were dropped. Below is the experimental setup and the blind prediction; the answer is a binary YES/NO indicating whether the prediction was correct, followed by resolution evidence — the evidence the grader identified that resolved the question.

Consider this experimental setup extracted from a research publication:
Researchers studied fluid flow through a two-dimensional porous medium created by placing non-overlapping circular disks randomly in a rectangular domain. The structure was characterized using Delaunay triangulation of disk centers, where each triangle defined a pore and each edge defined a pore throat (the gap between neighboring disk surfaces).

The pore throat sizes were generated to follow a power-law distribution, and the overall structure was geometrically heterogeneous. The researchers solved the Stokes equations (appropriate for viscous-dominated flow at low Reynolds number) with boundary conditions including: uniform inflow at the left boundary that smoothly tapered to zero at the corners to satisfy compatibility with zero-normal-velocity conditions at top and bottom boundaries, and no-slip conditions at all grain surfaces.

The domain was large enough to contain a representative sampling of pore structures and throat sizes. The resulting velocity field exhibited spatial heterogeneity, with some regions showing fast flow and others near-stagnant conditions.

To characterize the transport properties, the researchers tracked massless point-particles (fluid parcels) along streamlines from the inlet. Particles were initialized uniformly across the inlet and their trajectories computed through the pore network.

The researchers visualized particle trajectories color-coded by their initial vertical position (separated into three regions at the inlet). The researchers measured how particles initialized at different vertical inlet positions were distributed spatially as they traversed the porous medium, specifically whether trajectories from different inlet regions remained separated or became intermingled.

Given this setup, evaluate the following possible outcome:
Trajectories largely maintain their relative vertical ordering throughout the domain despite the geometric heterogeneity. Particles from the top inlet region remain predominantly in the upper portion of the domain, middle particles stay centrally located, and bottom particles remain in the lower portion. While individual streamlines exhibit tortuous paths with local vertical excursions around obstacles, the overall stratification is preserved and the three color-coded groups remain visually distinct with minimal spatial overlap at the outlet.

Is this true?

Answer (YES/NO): YES